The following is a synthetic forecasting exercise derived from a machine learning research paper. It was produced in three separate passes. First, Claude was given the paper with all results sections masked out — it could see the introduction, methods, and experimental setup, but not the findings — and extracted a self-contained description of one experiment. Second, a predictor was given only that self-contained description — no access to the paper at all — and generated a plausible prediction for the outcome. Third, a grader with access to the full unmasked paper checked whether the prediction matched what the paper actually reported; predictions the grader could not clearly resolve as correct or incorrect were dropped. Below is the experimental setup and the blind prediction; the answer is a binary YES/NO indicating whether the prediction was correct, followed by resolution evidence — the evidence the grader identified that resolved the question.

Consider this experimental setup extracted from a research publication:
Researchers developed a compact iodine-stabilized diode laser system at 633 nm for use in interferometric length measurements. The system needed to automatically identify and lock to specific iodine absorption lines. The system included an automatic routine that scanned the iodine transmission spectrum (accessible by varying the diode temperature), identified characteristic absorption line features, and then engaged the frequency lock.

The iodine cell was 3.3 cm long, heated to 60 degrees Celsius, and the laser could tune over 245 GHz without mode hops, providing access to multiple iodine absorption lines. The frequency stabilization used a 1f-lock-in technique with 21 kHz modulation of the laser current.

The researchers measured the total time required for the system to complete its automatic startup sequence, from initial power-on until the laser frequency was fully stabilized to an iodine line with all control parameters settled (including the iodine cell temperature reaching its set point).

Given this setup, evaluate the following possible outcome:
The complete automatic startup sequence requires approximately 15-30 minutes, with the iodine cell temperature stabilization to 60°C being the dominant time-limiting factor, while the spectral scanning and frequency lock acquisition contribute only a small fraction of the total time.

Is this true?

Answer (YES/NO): NO